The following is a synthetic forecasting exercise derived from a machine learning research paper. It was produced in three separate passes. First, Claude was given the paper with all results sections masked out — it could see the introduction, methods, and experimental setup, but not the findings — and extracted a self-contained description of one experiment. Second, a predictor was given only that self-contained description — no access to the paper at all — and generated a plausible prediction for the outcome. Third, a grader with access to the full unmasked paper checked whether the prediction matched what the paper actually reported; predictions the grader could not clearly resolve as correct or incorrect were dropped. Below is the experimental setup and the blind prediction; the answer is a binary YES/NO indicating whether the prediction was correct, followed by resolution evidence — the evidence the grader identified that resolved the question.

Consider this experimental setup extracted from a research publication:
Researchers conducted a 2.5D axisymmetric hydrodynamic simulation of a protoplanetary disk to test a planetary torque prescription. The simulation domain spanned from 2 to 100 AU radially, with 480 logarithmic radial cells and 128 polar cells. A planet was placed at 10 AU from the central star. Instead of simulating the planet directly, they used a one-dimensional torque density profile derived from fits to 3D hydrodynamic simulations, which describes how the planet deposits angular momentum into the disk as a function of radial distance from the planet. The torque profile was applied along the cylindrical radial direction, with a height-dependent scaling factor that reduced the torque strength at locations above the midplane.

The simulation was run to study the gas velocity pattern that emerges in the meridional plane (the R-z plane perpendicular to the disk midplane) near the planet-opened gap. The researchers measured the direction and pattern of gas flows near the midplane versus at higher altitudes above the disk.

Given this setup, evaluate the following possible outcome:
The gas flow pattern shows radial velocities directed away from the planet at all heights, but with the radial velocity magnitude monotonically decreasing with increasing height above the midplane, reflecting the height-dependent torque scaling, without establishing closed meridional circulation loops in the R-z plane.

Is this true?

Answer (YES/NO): NO